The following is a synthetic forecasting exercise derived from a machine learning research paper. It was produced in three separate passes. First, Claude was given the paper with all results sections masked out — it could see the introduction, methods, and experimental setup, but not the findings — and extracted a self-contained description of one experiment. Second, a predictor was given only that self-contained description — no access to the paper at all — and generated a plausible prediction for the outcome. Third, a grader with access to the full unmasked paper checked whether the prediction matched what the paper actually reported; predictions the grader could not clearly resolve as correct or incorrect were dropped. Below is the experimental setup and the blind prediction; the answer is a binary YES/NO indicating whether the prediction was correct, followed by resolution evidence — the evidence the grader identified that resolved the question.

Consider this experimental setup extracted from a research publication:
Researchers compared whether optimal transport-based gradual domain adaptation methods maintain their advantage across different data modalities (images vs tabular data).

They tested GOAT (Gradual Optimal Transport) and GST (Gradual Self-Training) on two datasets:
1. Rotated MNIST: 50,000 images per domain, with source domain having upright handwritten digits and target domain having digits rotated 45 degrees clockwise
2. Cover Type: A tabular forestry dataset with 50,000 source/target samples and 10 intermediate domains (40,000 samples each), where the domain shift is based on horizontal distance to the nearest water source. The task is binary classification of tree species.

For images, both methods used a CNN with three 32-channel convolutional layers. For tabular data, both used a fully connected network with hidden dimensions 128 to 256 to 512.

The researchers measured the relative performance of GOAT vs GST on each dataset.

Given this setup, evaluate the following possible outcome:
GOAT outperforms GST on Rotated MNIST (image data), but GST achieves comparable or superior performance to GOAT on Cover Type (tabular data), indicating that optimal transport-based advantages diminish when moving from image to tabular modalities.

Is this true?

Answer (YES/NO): YES